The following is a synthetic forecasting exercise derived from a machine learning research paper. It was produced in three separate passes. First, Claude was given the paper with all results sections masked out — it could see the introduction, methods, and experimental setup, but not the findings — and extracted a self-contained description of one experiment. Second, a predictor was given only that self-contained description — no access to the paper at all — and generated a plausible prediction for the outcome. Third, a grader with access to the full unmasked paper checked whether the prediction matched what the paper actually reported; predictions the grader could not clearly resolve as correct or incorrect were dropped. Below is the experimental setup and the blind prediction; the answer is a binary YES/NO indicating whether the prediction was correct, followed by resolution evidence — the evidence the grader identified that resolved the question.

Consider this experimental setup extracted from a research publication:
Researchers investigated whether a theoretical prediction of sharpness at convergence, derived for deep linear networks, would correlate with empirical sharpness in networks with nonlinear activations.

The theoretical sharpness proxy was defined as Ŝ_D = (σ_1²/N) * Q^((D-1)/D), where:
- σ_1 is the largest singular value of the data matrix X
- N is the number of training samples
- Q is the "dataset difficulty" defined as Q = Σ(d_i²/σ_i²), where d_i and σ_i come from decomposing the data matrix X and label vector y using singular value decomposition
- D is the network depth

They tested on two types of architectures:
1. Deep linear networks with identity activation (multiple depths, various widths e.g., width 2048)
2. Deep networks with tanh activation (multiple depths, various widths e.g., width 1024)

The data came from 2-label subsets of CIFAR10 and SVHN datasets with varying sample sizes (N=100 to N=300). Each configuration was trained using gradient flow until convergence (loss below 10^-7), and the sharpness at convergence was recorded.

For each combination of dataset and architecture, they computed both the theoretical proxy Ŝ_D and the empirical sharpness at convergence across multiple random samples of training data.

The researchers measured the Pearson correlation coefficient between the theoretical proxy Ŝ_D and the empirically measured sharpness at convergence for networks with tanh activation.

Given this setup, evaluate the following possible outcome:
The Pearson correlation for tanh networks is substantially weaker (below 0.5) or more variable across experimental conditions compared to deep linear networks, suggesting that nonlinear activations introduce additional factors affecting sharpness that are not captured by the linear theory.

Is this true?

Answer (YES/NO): NO